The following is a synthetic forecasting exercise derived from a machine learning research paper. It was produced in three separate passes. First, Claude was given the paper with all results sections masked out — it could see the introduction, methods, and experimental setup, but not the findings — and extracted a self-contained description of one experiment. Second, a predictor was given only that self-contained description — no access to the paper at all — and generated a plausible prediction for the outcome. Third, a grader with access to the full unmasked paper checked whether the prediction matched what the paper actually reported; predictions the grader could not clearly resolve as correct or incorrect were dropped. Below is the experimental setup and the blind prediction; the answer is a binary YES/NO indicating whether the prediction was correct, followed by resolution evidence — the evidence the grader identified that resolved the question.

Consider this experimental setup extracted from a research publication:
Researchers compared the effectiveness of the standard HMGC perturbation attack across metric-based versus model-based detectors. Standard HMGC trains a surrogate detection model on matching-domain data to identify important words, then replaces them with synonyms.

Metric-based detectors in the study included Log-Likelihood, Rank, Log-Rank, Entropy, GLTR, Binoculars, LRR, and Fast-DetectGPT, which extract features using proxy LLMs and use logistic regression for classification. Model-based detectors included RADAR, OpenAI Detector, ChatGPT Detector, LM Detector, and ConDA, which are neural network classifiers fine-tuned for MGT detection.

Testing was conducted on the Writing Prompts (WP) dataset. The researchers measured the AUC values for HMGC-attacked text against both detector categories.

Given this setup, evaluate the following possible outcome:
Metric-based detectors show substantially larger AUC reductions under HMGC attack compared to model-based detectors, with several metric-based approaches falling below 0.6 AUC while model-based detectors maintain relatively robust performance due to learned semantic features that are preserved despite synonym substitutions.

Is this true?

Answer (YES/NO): YES